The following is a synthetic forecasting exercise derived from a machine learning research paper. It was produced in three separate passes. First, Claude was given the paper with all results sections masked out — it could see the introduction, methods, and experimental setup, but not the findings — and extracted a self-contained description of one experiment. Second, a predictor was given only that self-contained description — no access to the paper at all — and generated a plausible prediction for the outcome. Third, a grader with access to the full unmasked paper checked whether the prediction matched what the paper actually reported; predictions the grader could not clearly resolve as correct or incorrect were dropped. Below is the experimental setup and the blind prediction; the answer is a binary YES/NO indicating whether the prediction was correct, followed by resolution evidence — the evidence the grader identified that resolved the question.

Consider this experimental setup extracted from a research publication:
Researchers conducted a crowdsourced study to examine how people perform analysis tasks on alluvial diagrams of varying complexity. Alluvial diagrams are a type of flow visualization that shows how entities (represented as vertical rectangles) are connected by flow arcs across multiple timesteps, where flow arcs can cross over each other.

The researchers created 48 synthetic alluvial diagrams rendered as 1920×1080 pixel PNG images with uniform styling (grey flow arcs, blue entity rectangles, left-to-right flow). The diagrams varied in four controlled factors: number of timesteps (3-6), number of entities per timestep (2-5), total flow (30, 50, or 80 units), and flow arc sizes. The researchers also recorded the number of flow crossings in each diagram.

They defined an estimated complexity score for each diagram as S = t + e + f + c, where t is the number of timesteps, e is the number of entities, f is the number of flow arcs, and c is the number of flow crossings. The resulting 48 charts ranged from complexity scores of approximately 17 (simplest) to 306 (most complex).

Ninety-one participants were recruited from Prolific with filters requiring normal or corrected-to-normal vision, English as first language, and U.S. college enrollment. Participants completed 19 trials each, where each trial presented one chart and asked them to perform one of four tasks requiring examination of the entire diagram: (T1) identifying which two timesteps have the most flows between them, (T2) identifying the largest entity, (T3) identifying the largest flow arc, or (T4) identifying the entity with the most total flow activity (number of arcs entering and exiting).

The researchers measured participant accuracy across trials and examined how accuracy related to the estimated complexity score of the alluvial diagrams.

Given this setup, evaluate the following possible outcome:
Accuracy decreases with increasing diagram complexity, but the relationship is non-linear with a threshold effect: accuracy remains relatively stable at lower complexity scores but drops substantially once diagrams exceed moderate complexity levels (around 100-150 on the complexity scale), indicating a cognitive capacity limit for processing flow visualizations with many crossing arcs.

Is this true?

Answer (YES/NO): NO